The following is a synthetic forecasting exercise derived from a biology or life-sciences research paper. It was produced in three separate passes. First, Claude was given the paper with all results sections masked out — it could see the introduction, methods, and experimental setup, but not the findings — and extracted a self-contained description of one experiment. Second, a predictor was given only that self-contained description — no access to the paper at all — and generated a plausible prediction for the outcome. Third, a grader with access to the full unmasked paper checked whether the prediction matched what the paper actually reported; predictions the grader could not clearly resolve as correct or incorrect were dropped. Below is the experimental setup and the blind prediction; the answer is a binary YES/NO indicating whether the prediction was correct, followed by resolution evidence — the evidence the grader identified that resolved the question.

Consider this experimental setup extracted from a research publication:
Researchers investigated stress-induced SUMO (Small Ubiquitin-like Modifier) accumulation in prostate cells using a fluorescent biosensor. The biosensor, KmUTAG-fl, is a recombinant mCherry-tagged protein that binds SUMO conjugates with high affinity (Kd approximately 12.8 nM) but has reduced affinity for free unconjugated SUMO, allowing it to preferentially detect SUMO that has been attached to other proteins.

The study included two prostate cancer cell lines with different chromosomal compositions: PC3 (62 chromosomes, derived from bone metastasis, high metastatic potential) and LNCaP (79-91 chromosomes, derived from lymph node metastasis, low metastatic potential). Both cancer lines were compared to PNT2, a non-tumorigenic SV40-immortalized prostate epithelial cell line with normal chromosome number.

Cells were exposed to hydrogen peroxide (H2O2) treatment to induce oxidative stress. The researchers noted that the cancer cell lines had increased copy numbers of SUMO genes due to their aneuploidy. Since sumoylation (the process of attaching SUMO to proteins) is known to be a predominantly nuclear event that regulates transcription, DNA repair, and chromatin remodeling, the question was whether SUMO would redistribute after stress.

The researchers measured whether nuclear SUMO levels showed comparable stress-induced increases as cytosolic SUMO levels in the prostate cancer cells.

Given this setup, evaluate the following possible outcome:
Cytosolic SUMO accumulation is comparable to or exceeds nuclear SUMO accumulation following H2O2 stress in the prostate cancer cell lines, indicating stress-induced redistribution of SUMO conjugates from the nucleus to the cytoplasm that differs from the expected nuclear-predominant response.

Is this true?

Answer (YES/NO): YES